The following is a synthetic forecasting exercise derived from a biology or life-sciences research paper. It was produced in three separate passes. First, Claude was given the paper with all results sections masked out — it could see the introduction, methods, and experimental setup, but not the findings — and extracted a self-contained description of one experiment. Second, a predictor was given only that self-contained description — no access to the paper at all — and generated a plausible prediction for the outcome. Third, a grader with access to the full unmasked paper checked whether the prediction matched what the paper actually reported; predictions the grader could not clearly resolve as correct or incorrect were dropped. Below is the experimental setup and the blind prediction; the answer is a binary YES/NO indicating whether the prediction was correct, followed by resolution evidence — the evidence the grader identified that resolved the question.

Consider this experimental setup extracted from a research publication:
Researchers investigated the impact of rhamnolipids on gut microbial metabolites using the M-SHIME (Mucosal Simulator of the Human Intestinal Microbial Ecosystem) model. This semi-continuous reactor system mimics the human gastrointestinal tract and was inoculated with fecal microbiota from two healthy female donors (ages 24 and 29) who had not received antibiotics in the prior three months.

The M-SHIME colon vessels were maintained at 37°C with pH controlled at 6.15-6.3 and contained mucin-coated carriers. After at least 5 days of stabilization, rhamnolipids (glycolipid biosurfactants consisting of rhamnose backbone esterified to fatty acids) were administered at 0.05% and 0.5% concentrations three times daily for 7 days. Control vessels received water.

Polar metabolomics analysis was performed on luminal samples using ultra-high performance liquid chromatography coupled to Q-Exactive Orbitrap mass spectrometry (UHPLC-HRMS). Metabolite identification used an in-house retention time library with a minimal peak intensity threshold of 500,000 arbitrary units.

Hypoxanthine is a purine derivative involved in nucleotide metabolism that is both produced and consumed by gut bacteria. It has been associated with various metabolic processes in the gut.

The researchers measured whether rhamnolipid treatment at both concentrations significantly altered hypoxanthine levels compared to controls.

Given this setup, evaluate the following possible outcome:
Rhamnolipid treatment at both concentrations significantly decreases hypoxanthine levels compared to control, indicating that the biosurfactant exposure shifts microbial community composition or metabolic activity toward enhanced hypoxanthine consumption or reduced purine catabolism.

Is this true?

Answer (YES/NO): YES